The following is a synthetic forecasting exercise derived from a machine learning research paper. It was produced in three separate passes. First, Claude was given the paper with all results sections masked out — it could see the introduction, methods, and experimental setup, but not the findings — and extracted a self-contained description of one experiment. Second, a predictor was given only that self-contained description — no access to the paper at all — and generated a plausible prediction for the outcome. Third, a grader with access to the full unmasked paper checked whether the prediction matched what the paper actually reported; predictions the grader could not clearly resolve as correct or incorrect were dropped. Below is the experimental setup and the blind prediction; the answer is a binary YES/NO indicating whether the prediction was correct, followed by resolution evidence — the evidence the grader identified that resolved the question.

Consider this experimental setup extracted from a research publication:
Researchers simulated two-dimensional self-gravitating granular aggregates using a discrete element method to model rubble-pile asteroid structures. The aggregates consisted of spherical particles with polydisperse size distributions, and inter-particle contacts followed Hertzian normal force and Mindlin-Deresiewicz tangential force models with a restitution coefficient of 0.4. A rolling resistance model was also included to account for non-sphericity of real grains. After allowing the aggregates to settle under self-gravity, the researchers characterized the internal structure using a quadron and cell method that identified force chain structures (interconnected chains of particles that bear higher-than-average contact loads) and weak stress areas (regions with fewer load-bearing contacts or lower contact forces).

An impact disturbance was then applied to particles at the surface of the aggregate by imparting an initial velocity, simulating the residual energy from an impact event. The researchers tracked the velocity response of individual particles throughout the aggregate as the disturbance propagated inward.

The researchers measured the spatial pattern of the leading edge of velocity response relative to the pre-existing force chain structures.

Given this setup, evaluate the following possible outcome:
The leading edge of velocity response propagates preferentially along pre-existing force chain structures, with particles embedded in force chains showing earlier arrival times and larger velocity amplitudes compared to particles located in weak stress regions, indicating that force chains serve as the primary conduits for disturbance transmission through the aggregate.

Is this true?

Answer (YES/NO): YES